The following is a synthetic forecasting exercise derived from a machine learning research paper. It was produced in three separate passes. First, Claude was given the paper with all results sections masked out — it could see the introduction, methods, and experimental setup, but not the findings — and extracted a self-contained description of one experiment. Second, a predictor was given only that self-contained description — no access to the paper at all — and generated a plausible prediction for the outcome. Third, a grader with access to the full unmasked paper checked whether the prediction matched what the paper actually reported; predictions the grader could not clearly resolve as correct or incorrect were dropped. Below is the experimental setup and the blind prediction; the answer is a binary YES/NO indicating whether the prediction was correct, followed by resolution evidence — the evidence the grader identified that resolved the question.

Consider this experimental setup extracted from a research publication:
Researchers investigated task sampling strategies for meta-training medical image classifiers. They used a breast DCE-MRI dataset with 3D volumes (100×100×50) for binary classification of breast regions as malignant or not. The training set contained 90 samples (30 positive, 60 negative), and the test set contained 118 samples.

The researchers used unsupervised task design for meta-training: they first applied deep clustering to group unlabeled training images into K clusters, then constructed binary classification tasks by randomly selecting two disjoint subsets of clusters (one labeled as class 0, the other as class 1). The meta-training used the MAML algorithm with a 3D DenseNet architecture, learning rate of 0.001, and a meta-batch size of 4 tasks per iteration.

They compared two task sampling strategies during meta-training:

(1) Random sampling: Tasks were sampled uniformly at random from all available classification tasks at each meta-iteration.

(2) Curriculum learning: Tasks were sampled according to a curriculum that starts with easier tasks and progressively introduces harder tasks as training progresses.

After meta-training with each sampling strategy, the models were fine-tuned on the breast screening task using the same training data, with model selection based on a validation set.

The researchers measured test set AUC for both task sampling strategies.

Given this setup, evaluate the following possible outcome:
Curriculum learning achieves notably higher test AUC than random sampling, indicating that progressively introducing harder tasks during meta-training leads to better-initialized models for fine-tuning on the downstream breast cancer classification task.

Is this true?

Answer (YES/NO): NO